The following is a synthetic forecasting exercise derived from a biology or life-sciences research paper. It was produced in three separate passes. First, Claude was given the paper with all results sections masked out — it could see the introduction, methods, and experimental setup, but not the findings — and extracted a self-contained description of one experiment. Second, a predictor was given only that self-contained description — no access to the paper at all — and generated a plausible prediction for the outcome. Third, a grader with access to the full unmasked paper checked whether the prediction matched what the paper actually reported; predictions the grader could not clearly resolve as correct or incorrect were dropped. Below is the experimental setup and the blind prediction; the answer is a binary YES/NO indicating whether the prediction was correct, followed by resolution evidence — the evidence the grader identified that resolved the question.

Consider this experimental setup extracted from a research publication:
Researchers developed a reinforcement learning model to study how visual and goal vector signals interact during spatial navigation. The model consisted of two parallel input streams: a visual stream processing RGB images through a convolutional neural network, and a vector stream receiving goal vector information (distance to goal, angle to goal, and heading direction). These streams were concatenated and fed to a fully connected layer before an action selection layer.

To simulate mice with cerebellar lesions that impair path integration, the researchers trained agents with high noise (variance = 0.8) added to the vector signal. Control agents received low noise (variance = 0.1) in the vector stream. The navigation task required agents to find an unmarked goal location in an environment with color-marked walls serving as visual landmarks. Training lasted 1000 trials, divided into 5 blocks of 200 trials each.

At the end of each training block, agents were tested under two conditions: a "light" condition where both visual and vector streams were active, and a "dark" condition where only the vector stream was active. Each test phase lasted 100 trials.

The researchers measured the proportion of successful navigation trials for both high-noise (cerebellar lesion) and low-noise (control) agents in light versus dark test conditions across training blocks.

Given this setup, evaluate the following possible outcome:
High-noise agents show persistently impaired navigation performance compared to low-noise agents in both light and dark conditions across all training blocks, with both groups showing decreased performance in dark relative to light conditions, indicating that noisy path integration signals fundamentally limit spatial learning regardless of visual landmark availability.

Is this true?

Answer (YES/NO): NO